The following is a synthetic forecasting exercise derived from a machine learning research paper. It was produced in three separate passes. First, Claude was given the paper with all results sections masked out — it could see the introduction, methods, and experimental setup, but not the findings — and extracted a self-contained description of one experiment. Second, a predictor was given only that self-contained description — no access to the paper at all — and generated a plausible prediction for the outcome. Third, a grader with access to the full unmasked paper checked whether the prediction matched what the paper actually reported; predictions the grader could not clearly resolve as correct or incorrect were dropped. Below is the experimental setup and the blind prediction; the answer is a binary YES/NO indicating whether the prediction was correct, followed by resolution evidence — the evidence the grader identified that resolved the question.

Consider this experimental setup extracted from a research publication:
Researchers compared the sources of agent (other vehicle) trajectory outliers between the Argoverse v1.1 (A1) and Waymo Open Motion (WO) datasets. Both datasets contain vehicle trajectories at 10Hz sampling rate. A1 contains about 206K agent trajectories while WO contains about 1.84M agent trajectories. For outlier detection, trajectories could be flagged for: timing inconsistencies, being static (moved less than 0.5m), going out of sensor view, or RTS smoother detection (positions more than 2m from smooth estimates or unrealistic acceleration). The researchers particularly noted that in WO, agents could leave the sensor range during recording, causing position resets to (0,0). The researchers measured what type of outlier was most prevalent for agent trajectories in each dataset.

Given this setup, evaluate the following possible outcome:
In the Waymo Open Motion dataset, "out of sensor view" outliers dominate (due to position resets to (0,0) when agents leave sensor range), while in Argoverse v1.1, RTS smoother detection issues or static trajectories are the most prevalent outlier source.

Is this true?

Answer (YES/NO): NO